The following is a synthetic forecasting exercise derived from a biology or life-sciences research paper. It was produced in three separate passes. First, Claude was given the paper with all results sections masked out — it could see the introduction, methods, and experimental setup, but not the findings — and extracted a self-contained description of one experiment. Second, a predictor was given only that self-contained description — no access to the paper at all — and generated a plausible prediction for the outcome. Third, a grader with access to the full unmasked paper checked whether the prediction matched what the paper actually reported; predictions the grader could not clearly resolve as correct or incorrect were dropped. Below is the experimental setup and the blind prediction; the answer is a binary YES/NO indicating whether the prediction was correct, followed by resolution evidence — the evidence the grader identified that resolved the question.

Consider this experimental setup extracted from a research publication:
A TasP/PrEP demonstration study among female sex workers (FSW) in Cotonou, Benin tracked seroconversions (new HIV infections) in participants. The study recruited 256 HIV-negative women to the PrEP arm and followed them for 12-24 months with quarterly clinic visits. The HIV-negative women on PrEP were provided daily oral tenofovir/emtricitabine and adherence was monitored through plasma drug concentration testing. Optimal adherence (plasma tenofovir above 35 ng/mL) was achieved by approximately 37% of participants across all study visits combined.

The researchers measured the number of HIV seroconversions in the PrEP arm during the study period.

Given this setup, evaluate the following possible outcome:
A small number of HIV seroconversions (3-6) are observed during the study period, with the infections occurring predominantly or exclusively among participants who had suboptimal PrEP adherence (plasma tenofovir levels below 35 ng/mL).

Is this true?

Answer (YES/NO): NO